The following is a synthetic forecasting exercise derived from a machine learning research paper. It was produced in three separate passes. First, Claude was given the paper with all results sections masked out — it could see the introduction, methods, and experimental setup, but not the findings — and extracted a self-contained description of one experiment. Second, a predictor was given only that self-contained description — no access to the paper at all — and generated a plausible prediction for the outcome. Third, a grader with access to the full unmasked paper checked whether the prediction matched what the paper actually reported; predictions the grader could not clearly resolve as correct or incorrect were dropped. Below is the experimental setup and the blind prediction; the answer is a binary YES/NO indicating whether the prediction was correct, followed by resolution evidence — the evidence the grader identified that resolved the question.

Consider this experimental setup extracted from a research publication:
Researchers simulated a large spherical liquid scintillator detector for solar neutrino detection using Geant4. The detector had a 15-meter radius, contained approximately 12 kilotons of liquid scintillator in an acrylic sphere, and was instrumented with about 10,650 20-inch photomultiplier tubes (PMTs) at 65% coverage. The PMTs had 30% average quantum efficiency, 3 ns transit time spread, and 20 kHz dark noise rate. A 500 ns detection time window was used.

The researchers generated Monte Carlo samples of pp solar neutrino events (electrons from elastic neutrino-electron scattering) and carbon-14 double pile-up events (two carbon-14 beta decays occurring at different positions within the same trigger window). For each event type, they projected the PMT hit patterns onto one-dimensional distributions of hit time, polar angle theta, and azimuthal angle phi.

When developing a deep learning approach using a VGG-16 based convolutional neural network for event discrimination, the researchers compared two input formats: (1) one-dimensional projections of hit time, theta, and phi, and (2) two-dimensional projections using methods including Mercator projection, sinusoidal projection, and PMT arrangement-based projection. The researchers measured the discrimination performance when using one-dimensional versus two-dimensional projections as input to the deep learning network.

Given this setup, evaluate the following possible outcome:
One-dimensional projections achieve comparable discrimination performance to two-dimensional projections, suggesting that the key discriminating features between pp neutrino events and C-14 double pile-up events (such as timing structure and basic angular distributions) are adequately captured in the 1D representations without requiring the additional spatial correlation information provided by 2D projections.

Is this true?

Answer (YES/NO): NO